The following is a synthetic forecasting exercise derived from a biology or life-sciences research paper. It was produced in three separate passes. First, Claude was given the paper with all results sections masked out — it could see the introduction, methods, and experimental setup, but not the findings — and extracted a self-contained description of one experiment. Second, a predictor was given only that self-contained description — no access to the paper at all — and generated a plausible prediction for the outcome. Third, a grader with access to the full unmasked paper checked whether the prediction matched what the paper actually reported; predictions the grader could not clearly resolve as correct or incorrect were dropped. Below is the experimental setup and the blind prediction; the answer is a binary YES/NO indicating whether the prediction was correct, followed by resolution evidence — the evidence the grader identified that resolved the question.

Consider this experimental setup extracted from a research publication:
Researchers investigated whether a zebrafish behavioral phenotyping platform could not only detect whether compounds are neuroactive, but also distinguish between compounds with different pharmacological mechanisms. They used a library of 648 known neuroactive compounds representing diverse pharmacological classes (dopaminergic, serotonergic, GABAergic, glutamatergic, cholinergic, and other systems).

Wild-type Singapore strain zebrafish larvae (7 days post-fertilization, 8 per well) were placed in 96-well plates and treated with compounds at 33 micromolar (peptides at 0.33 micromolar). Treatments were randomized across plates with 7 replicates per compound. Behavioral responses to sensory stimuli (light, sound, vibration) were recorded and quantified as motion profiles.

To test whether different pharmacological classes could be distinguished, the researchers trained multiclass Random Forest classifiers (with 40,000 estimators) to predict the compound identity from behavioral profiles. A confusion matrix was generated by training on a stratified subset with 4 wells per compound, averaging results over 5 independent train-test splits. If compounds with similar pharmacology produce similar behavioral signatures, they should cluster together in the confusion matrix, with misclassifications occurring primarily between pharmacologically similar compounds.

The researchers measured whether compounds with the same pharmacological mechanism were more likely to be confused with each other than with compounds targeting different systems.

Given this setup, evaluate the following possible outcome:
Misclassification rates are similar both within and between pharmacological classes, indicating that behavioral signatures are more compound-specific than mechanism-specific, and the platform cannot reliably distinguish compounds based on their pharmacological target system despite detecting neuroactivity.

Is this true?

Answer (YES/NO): NO